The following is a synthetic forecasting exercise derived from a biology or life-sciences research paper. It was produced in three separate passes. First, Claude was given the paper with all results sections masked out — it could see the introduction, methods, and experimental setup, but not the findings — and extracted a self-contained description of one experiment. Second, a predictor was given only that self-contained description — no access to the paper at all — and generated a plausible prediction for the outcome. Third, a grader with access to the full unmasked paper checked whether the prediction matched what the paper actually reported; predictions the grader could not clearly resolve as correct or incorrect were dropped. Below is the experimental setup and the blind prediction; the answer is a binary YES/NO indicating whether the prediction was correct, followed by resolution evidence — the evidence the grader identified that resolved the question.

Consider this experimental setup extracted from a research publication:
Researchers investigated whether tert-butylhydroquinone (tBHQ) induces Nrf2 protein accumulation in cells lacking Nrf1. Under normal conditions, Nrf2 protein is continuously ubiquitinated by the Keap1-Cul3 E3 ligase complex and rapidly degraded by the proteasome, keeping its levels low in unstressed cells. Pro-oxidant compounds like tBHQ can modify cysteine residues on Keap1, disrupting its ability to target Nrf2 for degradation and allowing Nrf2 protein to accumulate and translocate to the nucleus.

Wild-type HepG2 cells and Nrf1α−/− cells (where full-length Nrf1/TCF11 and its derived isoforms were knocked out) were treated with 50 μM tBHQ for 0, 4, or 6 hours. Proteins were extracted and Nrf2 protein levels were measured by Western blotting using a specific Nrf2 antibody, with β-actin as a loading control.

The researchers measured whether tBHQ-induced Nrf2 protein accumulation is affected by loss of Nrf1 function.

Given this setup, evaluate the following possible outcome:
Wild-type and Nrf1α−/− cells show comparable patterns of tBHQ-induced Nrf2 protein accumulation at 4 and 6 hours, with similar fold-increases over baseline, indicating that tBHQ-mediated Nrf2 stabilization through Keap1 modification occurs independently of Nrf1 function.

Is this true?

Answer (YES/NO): NO